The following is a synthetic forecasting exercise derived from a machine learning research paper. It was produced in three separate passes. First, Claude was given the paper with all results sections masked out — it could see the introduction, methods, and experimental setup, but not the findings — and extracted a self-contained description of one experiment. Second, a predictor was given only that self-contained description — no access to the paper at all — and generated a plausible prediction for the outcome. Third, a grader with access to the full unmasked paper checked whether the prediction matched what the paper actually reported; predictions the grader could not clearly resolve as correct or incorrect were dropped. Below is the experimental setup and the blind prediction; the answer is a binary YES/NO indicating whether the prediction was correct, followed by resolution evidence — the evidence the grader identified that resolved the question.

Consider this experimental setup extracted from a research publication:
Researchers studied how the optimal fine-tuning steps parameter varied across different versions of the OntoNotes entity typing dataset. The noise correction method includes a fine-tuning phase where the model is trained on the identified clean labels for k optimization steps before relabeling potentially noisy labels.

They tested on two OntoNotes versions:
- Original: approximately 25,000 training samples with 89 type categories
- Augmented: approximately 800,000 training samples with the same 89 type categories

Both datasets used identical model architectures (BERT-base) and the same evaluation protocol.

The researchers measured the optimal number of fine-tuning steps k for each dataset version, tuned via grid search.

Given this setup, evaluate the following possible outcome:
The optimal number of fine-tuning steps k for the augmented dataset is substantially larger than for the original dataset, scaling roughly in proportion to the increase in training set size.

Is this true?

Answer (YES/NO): NO